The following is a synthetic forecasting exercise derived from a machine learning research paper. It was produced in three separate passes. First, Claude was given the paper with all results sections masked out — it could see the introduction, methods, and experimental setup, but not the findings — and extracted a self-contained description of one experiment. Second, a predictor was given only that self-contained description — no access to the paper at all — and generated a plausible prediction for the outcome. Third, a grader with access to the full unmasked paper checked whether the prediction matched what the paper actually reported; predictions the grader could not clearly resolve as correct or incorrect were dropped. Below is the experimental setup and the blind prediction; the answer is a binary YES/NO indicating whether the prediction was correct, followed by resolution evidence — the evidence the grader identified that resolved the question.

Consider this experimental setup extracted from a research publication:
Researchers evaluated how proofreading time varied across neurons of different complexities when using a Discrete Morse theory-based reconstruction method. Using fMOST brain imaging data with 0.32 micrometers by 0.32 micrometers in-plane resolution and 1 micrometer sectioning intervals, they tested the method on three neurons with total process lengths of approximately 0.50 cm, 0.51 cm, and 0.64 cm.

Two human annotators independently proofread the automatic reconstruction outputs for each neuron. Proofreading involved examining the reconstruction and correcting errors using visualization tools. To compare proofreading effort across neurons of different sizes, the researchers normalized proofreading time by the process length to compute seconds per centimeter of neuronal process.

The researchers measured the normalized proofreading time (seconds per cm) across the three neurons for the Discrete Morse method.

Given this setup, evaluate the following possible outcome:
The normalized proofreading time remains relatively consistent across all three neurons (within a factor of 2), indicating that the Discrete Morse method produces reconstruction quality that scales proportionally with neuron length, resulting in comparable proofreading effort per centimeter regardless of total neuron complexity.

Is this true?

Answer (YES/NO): NO